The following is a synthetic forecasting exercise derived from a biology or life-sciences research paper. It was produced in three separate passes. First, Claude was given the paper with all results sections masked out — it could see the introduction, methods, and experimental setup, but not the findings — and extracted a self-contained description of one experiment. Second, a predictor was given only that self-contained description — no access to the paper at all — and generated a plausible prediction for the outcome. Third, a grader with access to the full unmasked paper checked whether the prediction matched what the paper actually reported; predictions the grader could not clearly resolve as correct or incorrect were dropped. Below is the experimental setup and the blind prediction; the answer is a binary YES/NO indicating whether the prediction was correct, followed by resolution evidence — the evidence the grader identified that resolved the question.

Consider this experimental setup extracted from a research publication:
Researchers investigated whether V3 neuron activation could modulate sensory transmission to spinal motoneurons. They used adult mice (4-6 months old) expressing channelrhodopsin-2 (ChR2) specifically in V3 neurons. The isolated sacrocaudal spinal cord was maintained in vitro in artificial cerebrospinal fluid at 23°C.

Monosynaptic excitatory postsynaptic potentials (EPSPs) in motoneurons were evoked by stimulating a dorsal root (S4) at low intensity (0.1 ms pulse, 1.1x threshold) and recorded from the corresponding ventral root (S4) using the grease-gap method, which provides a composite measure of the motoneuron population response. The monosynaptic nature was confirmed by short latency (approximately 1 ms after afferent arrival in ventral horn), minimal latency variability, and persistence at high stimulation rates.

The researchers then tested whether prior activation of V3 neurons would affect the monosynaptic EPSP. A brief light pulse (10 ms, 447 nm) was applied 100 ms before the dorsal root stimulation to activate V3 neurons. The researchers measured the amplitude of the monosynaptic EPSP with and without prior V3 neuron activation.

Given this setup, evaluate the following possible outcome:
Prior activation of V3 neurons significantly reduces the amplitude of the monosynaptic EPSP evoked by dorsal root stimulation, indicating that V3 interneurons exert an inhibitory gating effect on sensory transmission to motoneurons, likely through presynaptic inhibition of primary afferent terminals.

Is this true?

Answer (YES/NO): NO